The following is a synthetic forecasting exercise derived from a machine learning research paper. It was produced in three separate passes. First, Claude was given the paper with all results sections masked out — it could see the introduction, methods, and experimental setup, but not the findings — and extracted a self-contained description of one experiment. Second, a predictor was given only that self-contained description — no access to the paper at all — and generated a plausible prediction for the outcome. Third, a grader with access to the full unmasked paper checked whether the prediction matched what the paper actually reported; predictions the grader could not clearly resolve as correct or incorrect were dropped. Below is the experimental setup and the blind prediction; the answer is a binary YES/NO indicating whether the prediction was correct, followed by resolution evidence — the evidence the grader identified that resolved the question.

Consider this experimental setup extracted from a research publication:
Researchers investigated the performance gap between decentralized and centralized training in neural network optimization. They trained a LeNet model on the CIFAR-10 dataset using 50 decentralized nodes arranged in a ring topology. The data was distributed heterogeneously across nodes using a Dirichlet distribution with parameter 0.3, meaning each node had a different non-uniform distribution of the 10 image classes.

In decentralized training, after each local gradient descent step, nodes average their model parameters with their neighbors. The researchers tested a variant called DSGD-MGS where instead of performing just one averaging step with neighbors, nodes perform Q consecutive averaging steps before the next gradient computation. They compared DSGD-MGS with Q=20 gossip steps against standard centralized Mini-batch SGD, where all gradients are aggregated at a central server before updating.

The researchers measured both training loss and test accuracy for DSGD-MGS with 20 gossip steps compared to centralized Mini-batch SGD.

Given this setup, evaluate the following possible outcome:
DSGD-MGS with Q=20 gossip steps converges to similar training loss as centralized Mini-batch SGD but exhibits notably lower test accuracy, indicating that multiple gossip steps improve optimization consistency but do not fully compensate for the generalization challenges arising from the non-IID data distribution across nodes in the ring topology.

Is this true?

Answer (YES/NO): NO